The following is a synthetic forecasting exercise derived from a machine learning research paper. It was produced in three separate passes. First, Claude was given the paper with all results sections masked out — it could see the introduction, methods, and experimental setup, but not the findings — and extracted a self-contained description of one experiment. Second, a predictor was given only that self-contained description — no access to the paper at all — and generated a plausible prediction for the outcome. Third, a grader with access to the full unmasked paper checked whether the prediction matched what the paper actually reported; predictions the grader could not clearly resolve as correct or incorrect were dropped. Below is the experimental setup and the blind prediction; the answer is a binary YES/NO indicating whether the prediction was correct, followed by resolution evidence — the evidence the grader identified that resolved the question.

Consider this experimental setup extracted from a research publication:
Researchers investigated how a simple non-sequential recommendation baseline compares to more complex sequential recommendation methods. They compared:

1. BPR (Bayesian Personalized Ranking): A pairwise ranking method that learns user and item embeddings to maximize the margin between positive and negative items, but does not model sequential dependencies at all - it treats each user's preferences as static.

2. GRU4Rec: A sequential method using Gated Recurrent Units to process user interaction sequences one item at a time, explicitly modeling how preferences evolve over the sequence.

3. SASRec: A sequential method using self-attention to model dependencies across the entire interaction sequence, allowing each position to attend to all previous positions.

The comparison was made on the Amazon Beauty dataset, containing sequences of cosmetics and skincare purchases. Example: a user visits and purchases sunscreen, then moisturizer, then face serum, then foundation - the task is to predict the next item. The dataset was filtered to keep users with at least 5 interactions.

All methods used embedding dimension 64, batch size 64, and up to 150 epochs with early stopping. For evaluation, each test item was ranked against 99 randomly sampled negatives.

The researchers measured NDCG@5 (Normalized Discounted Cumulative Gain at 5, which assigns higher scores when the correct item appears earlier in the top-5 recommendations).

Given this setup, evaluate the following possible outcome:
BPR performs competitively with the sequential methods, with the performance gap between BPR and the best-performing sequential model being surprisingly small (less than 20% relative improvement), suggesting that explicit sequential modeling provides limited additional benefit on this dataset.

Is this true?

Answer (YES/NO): YES